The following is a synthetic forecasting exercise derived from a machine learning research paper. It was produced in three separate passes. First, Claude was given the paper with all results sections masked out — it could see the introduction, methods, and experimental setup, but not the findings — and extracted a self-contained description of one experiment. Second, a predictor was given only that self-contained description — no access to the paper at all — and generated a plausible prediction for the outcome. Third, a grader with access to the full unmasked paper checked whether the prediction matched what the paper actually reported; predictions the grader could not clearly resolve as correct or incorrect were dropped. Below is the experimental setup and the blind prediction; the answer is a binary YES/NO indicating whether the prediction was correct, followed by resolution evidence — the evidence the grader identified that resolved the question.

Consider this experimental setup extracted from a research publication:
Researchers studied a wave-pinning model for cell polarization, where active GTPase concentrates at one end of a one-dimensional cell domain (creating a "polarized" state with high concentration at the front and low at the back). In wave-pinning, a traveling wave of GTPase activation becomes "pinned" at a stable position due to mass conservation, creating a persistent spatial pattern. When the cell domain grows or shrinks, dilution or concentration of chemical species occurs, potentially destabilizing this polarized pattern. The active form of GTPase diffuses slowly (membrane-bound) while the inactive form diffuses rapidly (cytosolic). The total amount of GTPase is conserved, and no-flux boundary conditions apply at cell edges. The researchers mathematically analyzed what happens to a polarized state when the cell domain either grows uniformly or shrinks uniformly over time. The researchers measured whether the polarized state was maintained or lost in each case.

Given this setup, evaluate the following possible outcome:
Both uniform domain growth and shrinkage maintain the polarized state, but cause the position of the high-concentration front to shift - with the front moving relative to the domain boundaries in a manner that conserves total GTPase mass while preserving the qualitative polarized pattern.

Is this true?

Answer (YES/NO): NO